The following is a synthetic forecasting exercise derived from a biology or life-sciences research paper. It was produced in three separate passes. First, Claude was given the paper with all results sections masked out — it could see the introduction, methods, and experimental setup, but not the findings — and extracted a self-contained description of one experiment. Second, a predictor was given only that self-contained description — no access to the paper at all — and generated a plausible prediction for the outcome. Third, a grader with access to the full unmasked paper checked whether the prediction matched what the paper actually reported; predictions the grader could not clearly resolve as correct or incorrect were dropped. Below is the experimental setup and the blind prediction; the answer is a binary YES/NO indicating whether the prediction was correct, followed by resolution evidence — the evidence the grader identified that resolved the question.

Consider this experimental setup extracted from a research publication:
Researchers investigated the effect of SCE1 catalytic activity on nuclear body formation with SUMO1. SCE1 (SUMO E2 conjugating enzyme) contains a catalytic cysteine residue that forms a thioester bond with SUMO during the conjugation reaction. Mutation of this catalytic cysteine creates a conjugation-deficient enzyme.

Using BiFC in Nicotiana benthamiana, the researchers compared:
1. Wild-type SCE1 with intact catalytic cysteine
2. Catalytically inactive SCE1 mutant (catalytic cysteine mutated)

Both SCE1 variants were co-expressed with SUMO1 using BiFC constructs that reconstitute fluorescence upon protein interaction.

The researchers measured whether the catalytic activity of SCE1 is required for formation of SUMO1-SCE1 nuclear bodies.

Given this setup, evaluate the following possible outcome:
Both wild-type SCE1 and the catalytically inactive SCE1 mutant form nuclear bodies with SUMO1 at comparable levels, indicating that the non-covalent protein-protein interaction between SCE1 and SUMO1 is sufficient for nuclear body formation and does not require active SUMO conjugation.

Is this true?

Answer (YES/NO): NO